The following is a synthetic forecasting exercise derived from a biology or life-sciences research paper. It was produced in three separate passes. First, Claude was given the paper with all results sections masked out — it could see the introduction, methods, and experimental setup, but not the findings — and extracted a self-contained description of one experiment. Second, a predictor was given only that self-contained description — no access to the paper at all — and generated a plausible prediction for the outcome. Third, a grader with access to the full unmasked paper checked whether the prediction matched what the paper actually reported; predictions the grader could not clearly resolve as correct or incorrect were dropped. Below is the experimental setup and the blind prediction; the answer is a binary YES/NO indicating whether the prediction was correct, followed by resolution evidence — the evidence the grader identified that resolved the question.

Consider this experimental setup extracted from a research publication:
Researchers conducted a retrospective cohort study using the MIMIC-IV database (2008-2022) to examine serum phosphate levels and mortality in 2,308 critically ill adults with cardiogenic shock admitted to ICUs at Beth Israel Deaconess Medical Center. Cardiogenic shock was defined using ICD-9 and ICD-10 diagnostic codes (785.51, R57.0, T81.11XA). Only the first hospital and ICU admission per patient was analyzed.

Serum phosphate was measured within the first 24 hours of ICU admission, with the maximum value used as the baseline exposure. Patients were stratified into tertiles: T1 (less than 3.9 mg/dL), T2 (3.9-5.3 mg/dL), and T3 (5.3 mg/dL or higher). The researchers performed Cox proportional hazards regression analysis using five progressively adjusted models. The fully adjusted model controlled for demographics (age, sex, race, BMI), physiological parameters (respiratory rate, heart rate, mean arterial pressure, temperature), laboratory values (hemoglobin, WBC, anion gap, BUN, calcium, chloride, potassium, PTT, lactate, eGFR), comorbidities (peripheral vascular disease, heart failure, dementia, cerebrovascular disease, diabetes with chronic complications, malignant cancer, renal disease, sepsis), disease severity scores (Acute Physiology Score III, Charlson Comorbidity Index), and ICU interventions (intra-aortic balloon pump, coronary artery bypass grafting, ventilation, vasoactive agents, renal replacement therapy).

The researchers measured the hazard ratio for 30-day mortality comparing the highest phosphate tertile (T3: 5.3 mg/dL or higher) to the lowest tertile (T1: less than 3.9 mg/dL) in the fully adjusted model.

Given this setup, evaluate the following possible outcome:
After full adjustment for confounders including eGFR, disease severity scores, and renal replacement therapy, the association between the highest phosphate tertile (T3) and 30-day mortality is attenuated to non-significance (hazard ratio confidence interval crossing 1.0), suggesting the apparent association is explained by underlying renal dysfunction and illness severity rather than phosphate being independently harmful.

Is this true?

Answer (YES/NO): NO